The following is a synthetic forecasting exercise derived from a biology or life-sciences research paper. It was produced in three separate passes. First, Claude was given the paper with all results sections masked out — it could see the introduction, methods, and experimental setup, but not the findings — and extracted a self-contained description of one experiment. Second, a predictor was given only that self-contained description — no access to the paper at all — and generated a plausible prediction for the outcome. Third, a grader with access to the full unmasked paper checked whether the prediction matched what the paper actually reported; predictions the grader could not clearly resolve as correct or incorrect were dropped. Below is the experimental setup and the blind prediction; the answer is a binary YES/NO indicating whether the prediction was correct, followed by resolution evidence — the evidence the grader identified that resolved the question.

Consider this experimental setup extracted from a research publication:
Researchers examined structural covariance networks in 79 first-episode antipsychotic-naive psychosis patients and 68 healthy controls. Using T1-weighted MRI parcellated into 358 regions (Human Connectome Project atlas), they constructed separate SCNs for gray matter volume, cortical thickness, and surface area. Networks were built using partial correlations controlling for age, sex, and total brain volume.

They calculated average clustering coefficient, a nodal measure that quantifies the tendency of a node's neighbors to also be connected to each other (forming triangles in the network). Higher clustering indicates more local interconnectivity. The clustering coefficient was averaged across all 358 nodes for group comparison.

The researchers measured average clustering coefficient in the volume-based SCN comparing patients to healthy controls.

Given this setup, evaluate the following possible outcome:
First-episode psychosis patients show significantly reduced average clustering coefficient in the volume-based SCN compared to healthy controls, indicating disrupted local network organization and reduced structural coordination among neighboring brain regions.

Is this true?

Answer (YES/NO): NO